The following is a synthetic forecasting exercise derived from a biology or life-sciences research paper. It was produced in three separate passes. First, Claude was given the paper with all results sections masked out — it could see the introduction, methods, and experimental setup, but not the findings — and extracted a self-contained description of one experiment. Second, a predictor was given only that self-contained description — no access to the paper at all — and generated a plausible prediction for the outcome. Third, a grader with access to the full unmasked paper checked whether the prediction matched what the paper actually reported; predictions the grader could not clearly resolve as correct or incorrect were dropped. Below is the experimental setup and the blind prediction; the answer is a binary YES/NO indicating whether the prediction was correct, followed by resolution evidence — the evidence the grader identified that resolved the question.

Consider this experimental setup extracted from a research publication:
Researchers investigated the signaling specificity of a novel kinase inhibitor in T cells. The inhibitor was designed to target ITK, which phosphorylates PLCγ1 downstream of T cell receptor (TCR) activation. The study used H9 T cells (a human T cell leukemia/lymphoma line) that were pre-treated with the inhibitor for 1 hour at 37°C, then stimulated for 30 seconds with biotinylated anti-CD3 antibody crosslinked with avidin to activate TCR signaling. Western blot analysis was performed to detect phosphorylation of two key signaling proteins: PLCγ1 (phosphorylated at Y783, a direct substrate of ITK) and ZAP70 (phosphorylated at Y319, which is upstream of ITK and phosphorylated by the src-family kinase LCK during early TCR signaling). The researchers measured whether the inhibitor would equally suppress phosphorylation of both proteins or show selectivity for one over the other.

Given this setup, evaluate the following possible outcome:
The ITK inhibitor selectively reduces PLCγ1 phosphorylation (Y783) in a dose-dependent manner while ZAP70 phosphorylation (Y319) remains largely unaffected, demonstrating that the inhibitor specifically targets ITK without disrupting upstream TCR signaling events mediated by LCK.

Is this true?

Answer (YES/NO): YES